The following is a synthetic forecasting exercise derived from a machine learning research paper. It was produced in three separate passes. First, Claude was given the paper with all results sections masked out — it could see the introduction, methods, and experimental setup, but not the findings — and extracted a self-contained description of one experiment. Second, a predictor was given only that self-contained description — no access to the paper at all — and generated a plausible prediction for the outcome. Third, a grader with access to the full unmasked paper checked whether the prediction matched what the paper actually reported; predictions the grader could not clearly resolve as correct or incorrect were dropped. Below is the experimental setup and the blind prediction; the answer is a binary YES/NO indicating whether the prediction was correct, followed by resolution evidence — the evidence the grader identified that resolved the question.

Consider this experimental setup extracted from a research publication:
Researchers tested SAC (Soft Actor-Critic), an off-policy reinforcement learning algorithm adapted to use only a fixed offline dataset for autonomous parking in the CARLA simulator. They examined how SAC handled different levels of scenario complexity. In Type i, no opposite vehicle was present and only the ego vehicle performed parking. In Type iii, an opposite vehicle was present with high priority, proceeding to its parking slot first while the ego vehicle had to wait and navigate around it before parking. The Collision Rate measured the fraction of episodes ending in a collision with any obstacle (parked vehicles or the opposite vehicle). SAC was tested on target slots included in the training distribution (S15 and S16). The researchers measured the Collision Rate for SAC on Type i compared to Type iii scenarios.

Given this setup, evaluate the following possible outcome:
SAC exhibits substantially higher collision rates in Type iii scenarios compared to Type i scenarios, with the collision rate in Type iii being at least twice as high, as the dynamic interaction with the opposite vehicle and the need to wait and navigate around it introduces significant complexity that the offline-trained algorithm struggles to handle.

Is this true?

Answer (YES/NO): YES